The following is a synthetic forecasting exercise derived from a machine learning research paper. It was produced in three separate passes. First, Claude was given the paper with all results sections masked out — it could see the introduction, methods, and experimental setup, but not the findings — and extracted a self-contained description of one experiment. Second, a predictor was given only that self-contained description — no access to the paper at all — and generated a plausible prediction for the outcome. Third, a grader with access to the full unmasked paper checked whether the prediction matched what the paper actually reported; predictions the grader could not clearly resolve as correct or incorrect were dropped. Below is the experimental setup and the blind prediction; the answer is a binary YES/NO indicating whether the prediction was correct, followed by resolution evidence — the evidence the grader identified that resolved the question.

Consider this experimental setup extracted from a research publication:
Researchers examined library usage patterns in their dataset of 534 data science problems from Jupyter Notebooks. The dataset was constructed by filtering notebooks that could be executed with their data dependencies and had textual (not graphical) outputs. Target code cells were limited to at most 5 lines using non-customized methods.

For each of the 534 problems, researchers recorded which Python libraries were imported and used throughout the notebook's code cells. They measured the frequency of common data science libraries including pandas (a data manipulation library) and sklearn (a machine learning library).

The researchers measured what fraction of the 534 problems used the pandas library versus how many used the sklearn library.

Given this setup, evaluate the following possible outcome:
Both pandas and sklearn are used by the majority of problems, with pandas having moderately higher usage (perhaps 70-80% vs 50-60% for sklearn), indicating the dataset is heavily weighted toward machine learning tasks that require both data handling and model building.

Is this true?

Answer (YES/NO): NO